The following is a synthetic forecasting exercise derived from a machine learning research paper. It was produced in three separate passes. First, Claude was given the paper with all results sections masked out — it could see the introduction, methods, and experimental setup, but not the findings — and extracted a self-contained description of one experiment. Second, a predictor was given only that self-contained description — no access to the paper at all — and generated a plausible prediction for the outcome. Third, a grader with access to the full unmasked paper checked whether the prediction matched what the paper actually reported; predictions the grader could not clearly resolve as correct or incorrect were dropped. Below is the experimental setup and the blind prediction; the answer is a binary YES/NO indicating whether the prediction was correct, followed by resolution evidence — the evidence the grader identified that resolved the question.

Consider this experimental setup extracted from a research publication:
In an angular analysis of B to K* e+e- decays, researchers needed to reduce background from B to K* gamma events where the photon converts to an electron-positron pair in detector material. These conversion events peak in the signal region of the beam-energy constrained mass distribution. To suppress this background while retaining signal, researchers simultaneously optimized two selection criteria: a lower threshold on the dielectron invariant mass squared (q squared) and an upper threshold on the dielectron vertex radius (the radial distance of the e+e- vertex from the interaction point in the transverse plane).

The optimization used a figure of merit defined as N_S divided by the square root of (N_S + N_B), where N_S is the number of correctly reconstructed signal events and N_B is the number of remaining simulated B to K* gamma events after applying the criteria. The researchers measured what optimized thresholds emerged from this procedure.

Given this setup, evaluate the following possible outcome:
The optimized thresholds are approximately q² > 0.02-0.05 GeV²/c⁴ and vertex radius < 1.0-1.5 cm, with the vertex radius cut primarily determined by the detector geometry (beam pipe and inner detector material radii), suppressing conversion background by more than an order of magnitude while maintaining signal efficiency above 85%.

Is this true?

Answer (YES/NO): NO